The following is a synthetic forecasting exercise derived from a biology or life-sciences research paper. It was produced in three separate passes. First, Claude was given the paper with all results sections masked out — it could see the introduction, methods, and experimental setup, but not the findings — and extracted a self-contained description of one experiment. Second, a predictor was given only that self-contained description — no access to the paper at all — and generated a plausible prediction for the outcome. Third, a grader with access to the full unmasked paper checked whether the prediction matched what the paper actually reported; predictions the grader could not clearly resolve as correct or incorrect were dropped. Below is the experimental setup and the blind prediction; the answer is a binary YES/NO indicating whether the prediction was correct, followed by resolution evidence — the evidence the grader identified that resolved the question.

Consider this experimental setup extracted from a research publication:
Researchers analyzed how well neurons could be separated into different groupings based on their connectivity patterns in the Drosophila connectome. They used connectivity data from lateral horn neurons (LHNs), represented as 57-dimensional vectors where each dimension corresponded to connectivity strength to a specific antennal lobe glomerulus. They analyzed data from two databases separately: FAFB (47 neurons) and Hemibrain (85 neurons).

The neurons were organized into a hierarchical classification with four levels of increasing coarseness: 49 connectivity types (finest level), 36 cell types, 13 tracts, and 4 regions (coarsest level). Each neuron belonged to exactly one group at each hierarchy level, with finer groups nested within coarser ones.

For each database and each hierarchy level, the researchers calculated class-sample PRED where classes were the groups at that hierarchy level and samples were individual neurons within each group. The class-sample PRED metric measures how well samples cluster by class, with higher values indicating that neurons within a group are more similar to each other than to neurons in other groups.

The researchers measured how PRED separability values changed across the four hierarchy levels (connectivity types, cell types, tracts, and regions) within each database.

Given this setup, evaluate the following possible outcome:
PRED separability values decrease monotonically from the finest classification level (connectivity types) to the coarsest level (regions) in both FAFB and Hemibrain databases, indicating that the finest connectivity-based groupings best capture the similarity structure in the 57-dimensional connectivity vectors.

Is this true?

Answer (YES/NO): YES